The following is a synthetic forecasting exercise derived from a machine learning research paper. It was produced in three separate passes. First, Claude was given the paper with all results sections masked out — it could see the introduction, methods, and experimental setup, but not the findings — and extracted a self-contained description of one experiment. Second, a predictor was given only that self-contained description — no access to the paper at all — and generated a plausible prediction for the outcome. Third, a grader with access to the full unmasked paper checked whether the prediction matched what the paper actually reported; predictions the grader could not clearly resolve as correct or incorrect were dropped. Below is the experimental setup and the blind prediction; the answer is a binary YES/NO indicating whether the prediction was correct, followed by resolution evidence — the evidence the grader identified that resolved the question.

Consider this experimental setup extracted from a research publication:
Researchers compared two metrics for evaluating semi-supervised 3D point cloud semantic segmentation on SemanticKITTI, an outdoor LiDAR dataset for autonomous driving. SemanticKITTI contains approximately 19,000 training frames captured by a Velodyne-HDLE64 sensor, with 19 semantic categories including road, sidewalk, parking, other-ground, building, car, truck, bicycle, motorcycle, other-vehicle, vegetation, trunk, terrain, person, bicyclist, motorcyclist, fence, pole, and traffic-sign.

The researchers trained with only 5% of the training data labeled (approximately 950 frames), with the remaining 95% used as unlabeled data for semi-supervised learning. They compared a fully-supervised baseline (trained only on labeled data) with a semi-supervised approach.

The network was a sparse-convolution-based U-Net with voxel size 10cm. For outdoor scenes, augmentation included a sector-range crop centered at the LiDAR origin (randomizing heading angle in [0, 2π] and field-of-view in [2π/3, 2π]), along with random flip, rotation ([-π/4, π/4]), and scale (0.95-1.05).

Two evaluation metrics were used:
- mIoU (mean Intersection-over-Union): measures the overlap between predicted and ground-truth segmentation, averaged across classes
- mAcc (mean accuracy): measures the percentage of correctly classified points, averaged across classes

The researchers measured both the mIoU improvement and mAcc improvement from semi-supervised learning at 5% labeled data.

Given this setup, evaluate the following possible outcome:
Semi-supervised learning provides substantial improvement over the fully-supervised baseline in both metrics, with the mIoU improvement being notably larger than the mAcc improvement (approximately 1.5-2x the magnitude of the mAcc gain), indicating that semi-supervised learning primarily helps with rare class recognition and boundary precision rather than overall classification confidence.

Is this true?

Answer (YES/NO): NO